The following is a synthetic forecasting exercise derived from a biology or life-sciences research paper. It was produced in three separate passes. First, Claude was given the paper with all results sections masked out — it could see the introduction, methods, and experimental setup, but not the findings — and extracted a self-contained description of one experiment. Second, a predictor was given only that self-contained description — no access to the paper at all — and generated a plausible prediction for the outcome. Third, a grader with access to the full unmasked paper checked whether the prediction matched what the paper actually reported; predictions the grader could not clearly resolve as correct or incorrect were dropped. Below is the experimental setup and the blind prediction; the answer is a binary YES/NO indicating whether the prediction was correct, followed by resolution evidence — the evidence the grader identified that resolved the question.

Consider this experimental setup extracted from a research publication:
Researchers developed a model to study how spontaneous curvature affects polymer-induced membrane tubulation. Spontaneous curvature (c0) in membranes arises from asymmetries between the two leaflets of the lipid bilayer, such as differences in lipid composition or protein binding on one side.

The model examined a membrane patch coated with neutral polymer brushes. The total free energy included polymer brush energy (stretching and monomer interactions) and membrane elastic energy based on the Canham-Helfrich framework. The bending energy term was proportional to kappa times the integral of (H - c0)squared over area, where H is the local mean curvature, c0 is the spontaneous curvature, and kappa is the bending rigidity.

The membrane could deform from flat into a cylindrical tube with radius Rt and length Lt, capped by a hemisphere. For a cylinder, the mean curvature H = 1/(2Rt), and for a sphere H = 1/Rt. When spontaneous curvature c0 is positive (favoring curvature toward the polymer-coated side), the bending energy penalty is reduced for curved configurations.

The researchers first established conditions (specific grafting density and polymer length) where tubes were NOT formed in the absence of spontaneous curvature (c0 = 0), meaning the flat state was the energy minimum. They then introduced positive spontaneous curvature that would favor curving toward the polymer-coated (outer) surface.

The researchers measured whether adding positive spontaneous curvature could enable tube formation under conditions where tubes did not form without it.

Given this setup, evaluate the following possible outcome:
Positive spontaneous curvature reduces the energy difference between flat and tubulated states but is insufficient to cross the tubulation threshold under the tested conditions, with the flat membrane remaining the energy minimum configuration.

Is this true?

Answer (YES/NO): NO